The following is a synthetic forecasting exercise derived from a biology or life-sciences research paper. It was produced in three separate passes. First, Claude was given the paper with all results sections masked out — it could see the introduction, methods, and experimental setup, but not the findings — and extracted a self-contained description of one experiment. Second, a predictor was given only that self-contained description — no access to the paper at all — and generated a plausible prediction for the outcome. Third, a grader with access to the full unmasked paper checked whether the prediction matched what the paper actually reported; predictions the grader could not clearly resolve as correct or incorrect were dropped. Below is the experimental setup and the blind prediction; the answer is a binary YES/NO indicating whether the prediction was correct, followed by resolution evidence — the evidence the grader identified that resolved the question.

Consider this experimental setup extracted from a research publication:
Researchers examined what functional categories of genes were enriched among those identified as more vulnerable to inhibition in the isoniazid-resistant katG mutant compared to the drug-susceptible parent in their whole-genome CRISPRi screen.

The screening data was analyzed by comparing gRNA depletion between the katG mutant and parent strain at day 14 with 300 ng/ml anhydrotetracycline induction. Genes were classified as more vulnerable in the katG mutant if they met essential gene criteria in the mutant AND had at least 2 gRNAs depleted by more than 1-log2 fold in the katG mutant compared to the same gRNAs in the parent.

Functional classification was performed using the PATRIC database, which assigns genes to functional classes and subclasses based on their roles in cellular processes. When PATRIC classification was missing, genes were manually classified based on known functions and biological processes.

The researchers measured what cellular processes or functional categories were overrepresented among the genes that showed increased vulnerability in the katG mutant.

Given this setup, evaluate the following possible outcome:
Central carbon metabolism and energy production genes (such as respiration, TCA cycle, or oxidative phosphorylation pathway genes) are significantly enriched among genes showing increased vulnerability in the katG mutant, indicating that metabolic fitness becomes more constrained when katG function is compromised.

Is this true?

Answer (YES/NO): YES